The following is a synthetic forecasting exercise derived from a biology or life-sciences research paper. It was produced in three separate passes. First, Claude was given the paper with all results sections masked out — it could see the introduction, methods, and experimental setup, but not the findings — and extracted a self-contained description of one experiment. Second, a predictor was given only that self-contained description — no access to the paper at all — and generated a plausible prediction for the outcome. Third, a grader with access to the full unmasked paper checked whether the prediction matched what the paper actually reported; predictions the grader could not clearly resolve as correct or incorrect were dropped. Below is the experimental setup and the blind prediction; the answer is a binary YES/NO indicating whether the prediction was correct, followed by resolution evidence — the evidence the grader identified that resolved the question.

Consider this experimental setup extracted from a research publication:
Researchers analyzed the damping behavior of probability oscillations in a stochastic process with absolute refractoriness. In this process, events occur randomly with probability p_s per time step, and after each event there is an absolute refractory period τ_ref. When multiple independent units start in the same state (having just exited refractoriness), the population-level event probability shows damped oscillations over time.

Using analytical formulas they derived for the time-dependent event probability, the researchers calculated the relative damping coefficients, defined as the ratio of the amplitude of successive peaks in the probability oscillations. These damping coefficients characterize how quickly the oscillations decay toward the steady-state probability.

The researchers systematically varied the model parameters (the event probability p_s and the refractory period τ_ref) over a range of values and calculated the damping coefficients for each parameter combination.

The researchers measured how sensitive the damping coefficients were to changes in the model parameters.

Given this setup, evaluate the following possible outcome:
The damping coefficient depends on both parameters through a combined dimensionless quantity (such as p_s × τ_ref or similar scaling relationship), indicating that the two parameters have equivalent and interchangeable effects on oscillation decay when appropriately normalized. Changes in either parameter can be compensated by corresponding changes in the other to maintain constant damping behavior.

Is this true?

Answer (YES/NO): NO